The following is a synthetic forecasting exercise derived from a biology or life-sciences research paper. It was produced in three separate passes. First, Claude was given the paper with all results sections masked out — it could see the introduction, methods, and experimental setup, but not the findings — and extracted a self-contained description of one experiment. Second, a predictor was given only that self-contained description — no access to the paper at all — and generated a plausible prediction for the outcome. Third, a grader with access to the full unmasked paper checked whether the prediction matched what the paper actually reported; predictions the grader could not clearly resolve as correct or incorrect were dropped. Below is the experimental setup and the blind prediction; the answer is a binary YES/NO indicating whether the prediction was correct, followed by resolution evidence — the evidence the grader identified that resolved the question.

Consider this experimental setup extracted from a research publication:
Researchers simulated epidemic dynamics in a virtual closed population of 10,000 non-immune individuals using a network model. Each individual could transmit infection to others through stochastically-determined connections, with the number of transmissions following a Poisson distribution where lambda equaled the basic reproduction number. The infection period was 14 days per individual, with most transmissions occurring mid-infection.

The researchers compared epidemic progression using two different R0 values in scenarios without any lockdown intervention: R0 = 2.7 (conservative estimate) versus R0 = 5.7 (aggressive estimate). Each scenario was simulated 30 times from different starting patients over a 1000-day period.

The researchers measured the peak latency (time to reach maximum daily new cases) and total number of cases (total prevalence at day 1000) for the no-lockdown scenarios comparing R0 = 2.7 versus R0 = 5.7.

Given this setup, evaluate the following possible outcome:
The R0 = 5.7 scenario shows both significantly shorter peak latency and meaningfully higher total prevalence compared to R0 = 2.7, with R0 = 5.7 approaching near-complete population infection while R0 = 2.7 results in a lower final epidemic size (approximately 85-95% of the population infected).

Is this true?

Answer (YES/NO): NO